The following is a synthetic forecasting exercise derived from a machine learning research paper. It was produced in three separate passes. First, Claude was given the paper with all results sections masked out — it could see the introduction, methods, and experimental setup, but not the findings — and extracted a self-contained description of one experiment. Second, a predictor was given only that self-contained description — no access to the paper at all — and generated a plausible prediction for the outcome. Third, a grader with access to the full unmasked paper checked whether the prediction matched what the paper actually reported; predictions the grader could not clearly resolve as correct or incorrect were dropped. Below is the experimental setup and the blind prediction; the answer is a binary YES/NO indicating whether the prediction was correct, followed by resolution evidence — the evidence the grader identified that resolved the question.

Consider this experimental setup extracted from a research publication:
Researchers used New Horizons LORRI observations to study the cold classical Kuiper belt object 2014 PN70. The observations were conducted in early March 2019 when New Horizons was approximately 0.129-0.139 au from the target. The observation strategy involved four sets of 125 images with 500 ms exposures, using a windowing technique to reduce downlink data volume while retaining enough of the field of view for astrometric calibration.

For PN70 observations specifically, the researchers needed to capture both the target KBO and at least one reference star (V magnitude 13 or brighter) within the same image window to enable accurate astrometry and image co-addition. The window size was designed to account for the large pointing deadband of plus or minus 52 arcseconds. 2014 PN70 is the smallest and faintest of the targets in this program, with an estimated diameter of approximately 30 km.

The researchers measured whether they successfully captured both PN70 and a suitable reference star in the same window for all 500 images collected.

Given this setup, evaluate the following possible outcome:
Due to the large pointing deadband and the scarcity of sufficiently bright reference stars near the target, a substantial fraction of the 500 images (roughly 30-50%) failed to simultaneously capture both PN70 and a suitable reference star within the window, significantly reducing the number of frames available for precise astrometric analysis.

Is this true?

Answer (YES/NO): YES